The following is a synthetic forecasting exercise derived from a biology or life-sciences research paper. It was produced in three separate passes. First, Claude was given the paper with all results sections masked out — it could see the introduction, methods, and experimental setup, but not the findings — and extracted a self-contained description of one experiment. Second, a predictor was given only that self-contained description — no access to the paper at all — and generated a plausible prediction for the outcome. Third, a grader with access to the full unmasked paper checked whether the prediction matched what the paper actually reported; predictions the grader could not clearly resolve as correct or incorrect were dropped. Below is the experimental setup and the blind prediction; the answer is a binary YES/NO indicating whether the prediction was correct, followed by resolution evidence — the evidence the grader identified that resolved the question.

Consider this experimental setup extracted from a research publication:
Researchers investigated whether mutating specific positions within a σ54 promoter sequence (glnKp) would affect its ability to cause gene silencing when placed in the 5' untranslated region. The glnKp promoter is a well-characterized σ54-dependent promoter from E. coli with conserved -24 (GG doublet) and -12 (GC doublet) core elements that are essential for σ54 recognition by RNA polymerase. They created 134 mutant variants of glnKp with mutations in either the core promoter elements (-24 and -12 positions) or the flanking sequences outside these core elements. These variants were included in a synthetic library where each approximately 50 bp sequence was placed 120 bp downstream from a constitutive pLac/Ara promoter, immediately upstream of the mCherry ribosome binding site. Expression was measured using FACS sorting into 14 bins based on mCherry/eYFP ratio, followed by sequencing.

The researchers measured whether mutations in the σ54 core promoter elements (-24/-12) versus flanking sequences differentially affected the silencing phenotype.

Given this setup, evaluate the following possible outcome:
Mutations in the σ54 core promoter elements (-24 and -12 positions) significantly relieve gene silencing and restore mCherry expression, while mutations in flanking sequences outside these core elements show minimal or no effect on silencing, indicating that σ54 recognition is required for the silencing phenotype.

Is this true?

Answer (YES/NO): NO